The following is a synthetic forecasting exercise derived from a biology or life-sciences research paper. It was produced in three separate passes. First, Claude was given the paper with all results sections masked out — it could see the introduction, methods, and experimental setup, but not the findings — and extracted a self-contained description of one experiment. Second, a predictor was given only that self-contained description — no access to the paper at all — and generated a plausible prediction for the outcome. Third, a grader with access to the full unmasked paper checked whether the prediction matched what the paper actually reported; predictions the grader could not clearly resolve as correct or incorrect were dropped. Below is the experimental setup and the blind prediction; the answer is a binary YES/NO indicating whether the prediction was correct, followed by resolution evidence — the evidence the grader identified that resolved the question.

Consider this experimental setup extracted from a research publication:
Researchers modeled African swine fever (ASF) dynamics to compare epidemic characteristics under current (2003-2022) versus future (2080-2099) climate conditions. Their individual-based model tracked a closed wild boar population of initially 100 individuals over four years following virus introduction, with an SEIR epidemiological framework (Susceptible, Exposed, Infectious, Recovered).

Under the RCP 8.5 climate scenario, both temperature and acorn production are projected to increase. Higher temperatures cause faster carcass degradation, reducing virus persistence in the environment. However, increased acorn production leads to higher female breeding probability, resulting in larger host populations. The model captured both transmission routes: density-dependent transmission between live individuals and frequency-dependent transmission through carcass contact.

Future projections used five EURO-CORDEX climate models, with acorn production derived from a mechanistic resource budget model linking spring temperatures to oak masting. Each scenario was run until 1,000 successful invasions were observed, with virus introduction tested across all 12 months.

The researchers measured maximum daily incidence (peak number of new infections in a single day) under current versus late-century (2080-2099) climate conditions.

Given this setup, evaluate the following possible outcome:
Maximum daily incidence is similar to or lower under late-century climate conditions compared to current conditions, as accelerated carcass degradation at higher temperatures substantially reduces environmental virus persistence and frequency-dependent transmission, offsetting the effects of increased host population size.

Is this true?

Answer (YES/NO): YES